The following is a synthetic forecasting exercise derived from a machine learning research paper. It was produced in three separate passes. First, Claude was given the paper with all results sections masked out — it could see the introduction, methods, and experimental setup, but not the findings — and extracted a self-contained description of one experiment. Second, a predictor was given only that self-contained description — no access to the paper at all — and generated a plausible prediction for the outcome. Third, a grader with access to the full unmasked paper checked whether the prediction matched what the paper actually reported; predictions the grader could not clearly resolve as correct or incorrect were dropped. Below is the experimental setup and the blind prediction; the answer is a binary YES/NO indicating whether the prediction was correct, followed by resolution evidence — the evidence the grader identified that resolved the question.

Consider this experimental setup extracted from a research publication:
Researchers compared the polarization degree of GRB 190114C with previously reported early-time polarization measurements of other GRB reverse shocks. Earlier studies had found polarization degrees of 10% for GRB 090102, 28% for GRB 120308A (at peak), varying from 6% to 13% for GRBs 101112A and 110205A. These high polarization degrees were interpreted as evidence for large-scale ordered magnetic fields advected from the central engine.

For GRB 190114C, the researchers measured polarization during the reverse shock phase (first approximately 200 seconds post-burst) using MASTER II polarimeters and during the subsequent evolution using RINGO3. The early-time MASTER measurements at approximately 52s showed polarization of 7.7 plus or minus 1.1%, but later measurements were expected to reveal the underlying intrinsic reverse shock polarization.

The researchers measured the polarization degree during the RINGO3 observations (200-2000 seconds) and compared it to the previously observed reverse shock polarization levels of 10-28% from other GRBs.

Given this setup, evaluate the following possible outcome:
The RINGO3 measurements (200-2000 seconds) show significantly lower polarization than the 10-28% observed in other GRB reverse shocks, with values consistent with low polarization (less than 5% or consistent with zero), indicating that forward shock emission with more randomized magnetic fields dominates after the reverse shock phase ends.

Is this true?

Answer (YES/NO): NO